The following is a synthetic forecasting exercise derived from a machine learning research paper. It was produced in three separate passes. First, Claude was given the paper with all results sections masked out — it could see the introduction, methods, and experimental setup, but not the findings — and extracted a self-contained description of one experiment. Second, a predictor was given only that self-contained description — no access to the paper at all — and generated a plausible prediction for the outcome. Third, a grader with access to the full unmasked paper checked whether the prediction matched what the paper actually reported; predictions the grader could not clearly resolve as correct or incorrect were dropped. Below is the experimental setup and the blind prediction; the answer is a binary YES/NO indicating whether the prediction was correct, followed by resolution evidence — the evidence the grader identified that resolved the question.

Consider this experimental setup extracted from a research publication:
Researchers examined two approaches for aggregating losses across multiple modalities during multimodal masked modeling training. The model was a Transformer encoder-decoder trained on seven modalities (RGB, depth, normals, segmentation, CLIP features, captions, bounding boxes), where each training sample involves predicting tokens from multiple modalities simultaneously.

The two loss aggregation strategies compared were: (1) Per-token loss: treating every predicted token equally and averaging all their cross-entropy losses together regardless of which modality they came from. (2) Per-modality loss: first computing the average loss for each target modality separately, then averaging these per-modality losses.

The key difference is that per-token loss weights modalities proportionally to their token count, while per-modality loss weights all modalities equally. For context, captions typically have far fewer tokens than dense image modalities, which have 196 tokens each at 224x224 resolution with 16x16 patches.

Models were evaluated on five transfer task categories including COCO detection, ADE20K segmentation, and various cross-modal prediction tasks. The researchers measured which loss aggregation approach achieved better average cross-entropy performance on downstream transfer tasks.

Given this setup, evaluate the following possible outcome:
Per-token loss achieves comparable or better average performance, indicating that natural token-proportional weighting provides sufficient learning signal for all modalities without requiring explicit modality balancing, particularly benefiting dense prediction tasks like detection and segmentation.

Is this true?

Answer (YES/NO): NO